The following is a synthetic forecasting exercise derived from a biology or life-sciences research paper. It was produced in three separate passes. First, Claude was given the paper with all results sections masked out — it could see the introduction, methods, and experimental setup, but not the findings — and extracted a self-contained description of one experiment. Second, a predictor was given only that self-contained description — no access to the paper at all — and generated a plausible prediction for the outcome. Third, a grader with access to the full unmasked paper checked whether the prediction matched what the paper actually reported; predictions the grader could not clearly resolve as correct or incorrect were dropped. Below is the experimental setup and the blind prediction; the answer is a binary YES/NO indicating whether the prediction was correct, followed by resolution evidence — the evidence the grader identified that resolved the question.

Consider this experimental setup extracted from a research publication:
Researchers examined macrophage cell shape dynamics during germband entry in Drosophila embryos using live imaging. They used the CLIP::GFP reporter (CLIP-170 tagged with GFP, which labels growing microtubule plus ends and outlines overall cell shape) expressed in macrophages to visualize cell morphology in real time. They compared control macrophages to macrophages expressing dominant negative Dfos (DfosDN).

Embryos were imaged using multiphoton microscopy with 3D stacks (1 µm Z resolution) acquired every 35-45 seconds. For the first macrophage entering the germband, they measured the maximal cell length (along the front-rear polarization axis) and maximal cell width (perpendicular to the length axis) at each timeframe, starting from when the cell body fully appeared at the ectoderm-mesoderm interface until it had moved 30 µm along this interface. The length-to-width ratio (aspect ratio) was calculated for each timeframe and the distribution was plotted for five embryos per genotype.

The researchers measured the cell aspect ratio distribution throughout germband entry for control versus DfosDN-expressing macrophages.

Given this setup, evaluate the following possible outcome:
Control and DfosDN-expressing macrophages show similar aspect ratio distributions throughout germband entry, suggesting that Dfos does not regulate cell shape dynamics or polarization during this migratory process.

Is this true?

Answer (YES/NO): NO